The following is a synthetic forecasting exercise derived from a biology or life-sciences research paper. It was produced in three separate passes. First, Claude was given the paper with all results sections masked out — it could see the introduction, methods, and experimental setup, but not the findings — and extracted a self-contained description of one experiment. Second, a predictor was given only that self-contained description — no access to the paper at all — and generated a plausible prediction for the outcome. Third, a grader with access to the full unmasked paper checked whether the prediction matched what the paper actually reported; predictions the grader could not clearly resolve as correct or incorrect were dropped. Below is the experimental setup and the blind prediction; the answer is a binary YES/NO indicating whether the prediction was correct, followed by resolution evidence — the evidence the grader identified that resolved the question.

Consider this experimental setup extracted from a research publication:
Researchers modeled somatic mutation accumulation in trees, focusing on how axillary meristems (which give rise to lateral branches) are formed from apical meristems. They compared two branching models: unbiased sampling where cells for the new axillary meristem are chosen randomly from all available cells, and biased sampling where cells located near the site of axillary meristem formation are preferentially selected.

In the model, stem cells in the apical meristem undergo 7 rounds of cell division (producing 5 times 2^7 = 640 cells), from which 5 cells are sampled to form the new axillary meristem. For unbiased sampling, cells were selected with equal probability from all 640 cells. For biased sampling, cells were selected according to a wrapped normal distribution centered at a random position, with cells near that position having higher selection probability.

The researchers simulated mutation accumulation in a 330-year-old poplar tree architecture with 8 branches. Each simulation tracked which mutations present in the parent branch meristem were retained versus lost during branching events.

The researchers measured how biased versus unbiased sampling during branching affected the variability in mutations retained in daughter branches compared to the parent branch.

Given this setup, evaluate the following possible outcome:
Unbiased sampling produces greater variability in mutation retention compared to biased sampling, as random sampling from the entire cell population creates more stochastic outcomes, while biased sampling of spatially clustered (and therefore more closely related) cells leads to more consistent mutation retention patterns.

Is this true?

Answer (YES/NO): NO